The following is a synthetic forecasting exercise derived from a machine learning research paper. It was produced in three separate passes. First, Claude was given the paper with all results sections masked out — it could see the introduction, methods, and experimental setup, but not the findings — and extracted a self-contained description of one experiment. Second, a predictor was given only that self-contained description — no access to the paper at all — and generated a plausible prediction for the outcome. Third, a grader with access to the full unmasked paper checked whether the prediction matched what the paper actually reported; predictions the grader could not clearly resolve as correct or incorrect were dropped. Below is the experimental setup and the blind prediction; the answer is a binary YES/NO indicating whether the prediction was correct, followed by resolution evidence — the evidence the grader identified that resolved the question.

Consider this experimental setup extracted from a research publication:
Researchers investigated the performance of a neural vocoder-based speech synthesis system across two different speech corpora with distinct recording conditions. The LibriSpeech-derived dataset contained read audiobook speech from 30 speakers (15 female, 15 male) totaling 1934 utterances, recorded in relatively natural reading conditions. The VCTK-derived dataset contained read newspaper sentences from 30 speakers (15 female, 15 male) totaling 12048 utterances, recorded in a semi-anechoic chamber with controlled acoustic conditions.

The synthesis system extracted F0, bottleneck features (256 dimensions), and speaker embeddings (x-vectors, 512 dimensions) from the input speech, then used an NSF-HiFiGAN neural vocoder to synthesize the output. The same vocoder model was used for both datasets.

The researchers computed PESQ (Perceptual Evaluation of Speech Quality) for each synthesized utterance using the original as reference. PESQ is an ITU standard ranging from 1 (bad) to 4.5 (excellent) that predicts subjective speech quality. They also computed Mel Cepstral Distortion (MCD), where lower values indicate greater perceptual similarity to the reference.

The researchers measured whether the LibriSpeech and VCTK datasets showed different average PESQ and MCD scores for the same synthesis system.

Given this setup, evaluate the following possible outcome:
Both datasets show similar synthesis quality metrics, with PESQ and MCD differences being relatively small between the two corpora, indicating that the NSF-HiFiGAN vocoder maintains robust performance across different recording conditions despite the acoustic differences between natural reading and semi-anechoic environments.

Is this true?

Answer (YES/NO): YES